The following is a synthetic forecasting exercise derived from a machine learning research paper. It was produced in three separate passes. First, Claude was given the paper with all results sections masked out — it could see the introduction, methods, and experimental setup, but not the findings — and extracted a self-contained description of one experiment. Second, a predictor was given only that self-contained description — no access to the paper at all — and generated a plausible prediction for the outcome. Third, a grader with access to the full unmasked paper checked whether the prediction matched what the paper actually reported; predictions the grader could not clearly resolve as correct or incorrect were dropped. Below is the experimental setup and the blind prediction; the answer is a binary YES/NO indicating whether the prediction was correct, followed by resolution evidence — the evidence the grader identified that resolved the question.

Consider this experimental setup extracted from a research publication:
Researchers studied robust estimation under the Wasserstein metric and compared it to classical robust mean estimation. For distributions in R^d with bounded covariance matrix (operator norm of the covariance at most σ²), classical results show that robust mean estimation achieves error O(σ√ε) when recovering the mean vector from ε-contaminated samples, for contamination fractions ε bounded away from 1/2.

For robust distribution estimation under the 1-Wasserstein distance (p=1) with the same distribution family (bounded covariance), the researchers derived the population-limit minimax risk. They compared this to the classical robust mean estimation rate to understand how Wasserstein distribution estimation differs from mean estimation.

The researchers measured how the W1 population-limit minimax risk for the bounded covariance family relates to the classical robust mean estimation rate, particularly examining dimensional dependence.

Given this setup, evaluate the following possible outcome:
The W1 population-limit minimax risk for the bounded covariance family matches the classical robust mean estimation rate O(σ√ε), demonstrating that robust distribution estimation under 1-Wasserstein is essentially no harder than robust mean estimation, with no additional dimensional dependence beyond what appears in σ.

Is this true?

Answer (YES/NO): NO